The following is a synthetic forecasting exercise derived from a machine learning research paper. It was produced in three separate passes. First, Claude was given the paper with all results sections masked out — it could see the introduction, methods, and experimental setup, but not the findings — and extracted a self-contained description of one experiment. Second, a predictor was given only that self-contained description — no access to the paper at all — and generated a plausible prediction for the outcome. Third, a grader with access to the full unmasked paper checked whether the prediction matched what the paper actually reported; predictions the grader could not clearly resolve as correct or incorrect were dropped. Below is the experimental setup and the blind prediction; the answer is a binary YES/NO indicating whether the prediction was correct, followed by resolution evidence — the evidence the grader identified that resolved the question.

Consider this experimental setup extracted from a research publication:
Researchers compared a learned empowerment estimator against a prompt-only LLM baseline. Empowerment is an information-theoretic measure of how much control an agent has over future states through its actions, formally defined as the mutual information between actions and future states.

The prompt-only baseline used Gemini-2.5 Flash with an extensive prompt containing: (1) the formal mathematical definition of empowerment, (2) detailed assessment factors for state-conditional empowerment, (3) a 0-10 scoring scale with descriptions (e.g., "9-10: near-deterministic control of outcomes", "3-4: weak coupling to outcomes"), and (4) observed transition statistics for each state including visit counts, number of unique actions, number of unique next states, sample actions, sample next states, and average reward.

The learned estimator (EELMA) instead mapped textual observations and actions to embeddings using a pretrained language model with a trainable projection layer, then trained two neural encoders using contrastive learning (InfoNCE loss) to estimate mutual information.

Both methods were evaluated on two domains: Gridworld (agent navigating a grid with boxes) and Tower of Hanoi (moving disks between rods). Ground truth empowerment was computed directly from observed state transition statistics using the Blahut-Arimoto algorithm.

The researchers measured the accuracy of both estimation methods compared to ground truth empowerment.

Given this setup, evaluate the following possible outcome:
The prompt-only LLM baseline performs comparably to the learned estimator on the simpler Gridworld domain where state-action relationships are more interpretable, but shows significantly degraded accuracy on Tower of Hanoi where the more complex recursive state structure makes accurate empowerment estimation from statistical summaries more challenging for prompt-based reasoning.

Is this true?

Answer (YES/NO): NO